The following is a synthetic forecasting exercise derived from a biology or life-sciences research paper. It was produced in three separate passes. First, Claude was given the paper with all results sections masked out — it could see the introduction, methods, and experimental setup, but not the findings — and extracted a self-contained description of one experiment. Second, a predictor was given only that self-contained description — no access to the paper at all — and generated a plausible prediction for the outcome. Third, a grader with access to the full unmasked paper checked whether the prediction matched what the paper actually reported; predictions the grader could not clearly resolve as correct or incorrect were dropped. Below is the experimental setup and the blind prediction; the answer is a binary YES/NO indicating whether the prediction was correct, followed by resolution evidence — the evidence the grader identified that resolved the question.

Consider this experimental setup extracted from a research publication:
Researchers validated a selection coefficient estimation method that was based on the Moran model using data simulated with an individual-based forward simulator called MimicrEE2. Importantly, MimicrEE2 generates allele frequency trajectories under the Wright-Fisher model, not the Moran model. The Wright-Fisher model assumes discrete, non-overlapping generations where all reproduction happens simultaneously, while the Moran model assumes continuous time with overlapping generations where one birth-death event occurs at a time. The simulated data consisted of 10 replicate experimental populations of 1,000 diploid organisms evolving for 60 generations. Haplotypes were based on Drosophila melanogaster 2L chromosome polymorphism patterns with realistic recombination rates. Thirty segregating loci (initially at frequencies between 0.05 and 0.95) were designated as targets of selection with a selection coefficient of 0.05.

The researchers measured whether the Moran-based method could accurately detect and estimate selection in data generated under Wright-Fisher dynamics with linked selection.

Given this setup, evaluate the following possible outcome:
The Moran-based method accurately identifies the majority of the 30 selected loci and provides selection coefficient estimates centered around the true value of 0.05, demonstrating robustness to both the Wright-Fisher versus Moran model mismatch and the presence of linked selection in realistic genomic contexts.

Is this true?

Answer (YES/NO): NO